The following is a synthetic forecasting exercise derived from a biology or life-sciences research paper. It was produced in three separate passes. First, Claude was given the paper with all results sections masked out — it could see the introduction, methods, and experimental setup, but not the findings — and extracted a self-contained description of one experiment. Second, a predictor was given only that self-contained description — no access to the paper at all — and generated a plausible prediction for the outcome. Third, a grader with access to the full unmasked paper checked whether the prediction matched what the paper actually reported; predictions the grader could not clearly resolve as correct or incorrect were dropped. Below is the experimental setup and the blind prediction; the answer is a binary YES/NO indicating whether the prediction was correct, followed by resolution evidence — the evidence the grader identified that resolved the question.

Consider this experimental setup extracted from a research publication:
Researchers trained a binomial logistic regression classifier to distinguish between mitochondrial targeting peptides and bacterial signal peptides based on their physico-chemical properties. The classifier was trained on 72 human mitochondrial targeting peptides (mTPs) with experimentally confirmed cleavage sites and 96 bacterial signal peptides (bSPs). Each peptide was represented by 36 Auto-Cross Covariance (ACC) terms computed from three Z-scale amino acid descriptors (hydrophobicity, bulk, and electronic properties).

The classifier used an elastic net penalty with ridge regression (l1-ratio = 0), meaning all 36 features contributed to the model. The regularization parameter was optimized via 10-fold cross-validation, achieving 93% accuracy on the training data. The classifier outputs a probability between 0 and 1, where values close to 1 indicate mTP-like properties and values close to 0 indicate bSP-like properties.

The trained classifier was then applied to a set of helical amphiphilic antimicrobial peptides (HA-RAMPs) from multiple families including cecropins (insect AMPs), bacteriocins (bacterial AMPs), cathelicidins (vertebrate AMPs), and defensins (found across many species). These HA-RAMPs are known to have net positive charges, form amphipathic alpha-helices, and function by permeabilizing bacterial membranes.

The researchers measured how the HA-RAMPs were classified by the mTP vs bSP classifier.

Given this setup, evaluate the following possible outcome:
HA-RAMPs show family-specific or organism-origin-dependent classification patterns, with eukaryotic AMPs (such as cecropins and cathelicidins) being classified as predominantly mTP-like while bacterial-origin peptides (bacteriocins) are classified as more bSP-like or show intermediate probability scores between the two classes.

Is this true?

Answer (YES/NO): NO